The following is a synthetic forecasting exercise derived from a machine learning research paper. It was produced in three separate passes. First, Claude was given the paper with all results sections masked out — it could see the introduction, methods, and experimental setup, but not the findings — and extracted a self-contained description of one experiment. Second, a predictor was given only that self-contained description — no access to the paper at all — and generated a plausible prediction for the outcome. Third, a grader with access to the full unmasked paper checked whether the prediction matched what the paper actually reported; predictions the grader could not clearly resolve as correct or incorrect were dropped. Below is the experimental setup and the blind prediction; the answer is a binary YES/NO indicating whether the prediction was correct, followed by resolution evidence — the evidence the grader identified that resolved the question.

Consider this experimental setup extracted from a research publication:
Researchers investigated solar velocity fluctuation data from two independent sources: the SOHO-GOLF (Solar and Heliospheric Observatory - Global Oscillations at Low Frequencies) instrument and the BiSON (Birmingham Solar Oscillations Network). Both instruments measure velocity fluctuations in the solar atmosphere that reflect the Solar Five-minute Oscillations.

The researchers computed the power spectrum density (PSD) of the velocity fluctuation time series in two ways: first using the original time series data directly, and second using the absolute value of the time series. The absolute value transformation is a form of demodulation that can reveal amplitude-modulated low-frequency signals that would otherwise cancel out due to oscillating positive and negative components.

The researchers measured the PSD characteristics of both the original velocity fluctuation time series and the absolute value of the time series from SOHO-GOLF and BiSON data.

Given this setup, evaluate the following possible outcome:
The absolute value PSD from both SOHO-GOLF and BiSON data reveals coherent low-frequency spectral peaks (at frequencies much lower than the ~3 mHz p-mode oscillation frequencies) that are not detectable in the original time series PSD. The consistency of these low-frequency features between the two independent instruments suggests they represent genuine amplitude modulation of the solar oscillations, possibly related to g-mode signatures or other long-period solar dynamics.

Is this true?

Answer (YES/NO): NO